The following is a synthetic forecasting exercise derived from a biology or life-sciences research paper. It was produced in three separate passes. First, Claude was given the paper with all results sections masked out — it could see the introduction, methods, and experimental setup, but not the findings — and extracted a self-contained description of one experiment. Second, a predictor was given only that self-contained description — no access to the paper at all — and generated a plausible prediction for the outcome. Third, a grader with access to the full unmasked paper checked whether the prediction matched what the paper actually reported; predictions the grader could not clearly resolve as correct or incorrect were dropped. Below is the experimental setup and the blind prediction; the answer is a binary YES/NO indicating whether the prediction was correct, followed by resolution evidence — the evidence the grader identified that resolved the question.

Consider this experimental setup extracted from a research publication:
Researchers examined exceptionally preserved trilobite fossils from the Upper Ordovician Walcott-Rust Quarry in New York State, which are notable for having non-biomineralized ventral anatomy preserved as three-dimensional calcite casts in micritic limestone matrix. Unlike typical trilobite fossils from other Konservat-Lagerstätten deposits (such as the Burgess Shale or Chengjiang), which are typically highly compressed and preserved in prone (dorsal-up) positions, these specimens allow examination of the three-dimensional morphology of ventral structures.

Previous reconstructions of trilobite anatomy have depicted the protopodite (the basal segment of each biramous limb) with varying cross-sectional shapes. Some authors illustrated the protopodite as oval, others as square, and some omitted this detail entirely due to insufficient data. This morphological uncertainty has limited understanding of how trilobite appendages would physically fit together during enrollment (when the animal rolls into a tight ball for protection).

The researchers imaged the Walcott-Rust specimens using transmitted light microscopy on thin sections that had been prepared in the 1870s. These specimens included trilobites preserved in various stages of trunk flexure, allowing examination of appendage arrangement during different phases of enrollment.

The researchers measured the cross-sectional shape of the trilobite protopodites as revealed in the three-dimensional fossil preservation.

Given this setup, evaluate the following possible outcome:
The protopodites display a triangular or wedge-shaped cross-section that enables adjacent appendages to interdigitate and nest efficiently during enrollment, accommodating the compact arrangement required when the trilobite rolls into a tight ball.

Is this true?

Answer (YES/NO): YES